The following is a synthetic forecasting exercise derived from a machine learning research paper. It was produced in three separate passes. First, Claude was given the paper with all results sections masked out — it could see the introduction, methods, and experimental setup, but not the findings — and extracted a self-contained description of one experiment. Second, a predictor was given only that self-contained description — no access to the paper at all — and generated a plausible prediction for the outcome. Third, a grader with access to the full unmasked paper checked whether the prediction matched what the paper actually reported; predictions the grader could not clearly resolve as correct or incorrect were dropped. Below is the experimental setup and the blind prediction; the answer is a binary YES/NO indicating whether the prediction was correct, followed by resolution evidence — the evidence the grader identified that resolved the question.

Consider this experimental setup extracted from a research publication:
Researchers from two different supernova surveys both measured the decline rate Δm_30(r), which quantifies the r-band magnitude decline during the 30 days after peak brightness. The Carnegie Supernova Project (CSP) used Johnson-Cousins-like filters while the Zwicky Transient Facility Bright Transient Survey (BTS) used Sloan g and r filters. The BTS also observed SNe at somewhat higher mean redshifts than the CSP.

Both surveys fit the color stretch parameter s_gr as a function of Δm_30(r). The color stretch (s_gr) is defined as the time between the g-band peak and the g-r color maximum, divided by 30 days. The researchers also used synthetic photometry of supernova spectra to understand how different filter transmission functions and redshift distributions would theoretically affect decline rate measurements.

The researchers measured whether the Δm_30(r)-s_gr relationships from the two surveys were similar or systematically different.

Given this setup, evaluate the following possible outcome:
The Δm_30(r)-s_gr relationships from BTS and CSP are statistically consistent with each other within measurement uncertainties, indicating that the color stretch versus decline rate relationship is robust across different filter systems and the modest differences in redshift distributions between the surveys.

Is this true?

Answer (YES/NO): YES